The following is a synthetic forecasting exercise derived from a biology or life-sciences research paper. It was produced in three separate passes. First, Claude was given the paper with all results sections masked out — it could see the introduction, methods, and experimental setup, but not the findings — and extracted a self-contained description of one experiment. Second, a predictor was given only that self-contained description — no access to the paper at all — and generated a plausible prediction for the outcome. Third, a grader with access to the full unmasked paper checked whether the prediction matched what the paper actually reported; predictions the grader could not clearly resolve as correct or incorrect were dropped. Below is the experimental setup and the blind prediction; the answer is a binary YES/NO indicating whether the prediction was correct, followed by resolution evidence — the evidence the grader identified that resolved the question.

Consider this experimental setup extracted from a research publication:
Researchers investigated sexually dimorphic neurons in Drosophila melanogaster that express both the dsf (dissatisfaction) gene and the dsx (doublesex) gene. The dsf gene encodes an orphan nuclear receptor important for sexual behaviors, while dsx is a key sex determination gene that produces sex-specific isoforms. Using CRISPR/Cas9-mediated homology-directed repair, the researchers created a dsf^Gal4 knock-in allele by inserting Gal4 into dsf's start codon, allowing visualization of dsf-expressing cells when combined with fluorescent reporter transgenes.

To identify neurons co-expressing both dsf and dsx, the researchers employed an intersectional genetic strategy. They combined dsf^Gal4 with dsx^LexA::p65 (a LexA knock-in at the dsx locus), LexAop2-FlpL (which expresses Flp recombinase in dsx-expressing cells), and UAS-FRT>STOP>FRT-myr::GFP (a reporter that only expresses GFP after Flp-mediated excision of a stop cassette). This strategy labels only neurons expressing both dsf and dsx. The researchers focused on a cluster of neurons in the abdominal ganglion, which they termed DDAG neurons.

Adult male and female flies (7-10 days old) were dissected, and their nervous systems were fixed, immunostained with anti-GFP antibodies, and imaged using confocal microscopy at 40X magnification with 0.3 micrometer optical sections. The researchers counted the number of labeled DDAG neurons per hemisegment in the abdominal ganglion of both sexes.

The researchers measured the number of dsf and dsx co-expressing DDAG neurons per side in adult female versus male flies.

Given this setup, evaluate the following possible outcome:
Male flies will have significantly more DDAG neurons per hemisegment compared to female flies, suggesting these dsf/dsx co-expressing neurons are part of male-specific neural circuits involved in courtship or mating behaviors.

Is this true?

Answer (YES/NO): NO